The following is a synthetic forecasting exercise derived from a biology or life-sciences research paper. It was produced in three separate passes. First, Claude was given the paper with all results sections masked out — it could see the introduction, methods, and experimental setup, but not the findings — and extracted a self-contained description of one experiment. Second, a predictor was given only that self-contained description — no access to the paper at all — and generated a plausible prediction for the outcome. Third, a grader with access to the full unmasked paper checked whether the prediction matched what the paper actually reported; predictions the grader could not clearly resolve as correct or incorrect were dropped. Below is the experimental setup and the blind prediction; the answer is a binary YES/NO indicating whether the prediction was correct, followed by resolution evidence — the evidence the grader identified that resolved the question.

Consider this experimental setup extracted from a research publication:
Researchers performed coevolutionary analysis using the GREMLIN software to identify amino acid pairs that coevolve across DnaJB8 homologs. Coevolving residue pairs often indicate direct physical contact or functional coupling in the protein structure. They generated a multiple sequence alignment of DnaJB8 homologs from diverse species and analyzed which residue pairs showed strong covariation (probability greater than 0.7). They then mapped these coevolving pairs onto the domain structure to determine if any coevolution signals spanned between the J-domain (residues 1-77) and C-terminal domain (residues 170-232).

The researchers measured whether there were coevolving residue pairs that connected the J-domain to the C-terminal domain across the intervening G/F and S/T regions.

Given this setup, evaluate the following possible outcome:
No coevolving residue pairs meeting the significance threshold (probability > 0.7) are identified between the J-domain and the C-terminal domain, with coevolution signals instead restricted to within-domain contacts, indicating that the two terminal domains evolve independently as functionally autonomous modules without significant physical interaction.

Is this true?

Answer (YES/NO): NO